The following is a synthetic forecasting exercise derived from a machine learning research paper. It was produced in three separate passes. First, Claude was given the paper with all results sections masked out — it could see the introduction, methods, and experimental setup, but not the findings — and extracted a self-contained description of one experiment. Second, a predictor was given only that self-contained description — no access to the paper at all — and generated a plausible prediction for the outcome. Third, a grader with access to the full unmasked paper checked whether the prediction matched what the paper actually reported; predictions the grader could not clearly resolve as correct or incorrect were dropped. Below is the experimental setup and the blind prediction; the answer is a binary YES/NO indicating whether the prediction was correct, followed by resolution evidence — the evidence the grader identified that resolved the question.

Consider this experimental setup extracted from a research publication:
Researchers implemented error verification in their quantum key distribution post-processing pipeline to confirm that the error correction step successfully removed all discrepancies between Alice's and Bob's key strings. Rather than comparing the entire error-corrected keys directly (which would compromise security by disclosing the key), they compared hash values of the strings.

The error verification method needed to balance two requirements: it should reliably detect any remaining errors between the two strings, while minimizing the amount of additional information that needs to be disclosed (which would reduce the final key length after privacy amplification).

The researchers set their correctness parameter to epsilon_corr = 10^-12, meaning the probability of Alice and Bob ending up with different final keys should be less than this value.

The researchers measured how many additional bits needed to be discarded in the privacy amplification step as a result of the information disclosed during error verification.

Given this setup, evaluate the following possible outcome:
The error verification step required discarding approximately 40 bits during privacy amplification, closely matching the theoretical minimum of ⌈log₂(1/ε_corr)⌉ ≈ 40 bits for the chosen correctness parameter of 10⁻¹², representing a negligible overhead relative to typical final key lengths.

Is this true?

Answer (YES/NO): YES